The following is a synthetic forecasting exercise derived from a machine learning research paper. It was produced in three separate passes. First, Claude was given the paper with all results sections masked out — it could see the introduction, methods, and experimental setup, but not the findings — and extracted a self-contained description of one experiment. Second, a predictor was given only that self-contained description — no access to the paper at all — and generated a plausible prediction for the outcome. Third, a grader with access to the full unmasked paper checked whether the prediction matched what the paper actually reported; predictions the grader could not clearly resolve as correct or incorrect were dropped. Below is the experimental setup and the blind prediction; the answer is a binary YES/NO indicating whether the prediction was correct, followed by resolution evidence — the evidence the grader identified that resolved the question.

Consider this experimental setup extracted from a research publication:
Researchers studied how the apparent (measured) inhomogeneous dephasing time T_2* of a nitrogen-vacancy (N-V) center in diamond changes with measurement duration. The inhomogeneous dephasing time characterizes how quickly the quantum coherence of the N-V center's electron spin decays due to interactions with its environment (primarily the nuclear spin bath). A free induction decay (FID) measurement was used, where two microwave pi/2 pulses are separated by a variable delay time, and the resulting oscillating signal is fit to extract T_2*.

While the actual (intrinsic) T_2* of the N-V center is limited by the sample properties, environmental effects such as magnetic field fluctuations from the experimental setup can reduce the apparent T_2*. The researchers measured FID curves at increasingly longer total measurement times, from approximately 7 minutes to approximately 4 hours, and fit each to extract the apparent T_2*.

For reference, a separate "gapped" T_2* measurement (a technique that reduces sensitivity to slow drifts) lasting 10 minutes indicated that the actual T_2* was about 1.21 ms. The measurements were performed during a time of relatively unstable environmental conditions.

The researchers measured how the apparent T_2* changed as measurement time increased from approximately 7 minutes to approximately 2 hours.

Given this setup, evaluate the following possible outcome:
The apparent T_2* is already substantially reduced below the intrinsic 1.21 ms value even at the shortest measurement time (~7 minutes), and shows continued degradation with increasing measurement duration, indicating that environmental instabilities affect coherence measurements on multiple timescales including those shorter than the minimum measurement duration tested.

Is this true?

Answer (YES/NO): NO